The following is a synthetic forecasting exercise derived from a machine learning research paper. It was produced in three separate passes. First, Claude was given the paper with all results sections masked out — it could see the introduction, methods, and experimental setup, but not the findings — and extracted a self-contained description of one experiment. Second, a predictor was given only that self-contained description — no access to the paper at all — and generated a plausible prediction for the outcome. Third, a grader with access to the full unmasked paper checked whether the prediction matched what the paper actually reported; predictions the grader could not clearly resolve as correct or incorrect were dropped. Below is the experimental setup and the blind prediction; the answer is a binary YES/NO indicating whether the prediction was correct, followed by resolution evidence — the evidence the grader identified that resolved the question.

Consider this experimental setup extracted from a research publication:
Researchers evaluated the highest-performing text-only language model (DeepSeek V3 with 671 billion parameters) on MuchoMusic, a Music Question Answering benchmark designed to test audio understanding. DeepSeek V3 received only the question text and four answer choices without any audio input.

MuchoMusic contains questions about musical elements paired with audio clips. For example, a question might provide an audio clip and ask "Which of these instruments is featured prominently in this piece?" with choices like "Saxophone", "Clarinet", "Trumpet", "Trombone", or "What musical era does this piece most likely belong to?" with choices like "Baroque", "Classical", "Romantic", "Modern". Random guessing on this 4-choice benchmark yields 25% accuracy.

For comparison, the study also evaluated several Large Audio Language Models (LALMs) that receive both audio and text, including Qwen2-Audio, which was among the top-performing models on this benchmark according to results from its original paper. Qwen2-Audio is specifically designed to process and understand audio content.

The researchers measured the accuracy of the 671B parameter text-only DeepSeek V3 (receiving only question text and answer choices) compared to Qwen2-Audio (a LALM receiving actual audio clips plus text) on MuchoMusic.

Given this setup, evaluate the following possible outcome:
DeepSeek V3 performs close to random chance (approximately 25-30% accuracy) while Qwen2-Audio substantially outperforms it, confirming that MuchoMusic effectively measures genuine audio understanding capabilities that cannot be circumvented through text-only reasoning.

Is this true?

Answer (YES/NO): NO